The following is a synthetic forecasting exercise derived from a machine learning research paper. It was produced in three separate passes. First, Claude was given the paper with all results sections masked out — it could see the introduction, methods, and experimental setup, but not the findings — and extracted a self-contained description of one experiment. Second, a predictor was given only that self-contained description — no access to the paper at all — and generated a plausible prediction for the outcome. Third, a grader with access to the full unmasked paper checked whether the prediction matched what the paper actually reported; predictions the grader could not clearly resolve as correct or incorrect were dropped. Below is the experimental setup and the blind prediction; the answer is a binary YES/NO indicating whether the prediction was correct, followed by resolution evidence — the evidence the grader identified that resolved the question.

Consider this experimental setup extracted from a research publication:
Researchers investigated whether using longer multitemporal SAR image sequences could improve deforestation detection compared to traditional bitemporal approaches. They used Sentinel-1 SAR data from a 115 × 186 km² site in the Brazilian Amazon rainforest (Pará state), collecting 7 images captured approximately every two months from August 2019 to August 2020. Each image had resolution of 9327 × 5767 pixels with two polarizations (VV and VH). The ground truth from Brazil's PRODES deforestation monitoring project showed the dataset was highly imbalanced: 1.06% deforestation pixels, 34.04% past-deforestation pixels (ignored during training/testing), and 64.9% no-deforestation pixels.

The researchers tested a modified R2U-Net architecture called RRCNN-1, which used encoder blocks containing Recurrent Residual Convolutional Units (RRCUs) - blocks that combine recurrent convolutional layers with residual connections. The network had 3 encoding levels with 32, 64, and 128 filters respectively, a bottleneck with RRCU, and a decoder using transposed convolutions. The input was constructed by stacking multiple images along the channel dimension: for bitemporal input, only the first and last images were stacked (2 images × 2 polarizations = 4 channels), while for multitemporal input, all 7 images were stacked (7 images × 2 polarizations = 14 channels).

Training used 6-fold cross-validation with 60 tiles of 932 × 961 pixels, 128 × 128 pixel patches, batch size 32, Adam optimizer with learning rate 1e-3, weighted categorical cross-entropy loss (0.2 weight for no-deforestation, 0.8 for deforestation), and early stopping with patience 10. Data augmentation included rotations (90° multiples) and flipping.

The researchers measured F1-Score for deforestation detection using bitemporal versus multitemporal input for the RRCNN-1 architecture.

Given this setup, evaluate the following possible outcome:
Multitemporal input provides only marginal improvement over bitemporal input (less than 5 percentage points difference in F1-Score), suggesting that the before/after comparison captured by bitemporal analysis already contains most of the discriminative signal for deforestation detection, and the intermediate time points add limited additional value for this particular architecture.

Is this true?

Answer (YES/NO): NO